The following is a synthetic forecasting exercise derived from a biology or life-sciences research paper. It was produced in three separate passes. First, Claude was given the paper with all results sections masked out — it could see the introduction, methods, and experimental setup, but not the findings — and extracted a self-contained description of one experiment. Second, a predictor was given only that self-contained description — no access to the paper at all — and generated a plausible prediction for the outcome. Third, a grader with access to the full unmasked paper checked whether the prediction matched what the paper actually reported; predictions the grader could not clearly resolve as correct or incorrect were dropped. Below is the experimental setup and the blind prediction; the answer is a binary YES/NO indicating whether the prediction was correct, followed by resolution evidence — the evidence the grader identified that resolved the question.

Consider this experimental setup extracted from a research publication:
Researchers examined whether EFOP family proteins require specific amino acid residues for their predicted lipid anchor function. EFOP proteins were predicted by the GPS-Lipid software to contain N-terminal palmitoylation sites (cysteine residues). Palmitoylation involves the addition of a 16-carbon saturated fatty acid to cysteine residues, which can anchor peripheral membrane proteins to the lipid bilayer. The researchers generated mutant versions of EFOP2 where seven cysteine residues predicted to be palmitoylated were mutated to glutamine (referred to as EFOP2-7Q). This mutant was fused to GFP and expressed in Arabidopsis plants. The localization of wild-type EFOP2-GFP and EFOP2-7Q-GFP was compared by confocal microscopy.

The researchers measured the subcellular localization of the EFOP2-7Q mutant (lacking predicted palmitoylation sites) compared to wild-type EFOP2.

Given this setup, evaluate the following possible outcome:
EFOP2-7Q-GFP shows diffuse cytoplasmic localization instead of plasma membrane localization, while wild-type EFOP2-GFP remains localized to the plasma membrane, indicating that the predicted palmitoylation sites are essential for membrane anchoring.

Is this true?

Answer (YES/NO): YES